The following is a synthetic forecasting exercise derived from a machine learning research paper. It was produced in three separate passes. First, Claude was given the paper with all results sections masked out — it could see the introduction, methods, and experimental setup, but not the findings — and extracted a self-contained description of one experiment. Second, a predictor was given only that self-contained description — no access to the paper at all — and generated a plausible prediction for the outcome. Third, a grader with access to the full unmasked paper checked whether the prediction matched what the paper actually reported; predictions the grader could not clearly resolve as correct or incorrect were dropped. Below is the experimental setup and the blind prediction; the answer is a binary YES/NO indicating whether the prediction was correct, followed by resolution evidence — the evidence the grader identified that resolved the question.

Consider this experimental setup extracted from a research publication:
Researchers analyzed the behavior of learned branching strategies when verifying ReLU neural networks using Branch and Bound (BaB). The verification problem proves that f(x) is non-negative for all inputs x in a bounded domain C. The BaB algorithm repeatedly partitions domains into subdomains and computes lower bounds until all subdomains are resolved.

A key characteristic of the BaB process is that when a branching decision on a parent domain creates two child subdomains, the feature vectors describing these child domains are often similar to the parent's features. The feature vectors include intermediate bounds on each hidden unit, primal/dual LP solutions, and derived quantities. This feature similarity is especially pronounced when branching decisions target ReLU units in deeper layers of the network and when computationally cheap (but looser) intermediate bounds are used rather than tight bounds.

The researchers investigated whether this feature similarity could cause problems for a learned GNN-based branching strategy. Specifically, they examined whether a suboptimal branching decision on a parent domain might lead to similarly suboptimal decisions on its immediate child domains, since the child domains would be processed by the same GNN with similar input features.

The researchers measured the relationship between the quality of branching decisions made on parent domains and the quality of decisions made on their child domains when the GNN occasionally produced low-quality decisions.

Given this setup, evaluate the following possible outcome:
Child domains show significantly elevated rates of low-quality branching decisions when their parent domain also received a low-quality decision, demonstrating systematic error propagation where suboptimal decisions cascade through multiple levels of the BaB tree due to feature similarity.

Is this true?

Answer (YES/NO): YES